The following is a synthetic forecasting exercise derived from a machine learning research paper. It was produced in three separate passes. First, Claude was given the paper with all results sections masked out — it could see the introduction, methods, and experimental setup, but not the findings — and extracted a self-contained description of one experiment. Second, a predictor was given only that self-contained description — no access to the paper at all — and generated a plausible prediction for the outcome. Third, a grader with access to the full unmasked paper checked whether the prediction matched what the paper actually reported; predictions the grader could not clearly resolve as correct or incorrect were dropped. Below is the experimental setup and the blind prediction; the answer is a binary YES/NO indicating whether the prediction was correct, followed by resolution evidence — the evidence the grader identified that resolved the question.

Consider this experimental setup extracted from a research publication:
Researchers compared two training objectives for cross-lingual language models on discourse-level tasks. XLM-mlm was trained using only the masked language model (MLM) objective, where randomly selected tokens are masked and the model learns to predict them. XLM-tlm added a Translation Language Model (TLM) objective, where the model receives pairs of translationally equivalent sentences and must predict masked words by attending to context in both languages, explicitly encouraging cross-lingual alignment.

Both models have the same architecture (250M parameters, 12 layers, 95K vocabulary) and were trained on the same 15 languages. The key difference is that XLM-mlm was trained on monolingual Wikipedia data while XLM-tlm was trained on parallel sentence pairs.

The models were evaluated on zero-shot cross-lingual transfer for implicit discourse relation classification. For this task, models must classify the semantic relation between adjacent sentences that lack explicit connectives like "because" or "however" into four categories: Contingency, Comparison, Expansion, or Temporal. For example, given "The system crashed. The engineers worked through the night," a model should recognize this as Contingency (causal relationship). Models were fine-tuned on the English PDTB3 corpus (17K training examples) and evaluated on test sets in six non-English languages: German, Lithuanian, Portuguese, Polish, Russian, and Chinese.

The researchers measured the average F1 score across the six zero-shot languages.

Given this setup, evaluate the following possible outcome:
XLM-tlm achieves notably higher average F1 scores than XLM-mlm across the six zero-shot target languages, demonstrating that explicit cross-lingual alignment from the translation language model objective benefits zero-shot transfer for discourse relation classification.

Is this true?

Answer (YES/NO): YES